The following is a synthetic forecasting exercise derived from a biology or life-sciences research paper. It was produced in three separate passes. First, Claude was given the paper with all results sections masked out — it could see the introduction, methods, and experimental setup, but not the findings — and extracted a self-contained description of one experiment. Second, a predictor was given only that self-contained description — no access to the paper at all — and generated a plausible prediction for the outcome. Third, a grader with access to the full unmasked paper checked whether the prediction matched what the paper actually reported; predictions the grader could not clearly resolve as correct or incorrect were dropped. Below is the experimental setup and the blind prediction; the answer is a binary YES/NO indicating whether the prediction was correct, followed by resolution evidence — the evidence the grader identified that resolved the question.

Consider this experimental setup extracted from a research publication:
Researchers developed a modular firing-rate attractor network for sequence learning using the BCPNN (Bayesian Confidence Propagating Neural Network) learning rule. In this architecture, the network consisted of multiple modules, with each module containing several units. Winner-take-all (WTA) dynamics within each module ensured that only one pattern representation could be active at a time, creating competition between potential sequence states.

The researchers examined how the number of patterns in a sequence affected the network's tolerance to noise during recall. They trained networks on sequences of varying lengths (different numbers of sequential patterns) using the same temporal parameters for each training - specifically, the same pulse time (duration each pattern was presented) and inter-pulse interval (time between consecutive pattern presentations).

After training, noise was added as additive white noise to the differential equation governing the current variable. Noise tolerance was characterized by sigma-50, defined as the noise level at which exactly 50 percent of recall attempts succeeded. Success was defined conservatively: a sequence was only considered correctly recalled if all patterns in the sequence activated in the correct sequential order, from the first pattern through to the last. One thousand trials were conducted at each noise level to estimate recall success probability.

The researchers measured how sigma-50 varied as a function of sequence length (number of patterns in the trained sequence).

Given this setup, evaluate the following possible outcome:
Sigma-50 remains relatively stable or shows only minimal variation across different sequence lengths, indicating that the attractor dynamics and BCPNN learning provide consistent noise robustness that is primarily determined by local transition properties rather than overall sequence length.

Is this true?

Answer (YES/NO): NO